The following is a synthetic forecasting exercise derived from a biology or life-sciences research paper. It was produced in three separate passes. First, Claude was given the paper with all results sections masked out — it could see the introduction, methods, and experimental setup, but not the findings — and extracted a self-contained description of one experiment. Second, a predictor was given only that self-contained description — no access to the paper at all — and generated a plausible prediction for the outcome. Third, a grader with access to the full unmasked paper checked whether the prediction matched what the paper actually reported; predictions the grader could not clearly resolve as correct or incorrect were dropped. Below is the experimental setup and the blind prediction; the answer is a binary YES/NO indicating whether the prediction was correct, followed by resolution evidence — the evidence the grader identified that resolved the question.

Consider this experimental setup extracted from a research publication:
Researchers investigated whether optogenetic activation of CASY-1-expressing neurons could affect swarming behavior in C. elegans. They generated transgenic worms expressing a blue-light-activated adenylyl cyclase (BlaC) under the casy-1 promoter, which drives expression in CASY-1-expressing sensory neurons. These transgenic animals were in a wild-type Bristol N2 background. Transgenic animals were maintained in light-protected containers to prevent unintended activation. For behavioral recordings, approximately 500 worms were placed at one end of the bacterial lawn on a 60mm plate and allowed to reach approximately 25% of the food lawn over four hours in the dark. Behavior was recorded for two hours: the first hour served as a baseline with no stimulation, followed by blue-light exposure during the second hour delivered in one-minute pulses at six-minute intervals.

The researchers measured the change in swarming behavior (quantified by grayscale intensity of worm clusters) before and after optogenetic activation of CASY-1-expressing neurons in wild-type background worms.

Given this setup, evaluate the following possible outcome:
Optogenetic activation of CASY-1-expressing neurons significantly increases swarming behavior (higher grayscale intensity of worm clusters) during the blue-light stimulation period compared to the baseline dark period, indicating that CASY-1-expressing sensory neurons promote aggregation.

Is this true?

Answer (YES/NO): NO